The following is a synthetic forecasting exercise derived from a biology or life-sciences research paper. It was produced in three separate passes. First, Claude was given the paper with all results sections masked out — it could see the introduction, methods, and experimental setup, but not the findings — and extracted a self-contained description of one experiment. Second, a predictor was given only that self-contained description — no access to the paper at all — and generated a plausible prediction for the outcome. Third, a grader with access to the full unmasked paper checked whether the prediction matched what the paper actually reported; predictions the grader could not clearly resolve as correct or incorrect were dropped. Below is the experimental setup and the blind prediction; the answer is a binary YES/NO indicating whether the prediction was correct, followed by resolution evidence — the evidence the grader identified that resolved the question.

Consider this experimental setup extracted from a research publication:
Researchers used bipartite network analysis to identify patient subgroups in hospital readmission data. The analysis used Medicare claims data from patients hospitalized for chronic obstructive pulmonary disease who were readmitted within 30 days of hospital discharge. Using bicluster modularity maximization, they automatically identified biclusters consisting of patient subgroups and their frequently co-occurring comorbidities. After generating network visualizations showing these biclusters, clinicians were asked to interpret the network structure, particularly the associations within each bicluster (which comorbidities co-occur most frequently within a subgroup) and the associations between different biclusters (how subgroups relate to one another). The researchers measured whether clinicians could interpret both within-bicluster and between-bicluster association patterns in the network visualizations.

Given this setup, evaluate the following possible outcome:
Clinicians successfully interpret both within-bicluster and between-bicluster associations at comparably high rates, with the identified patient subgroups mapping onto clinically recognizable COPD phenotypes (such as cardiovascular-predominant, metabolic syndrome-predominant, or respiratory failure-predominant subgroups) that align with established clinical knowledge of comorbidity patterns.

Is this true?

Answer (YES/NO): NO